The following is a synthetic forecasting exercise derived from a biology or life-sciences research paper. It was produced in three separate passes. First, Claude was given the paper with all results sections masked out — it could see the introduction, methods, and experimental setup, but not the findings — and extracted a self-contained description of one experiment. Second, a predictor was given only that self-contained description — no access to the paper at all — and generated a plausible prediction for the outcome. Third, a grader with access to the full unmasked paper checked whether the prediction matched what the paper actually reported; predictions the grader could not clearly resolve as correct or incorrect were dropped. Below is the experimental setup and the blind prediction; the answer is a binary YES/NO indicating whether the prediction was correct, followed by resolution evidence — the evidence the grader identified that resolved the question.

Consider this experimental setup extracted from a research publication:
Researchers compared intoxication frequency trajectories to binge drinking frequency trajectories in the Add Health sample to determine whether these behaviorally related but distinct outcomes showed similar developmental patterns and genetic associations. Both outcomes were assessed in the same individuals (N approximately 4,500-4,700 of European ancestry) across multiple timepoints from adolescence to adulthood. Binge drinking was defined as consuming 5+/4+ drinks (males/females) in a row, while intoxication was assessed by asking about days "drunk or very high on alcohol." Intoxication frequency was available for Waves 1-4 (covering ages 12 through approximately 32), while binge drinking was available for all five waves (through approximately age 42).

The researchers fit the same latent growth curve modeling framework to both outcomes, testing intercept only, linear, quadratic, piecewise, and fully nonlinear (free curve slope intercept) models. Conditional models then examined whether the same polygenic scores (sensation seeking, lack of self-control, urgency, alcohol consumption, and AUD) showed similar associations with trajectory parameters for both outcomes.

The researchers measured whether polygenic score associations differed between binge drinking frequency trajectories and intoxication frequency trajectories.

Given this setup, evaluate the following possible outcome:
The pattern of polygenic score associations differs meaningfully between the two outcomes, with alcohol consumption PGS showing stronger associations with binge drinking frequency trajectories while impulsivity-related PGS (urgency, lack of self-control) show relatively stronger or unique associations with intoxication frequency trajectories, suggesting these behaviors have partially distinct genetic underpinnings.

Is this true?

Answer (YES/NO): NO